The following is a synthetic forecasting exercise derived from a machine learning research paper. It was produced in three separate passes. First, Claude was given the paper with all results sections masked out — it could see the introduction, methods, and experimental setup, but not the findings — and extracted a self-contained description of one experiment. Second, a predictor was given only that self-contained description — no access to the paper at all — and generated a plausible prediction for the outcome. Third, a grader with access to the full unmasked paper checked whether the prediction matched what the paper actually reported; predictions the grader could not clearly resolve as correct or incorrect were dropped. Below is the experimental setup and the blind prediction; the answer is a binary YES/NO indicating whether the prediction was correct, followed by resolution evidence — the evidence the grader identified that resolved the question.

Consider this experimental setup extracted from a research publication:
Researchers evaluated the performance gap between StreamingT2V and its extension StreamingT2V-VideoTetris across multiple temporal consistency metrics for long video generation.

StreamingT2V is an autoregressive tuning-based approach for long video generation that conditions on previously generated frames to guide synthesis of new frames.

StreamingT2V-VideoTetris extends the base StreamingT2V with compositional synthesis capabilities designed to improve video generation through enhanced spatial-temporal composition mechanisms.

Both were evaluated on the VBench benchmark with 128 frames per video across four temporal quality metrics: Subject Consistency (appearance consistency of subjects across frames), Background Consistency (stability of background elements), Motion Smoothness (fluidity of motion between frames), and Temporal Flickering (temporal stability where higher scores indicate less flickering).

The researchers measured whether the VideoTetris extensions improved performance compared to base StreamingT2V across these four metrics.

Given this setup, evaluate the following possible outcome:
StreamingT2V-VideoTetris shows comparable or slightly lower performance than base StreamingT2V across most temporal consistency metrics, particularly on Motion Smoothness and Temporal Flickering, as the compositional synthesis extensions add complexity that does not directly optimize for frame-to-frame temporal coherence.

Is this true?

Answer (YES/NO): NO